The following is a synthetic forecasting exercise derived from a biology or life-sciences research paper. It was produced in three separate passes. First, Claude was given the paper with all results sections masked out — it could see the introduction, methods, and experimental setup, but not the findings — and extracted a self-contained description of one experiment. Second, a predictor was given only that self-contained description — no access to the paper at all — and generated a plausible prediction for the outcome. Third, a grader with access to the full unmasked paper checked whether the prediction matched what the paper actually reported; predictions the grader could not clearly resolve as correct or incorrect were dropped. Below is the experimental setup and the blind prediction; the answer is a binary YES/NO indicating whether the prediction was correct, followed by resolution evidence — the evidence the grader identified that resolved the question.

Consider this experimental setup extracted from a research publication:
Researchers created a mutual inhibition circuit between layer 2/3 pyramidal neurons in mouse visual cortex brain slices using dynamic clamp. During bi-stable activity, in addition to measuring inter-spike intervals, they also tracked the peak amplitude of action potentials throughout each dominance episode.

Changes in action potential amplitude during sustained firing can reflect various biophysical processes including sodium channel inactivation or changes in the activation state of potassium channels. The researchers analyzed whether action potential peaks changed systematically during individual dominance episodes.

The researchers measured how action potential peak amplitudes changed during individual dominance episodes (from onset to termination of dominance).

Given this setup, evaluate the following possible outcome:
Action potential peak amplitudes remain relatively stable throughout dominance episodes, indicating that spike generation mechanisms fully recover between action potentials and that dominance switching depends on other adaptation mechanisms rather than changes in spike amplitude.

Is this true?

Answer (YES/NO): NO